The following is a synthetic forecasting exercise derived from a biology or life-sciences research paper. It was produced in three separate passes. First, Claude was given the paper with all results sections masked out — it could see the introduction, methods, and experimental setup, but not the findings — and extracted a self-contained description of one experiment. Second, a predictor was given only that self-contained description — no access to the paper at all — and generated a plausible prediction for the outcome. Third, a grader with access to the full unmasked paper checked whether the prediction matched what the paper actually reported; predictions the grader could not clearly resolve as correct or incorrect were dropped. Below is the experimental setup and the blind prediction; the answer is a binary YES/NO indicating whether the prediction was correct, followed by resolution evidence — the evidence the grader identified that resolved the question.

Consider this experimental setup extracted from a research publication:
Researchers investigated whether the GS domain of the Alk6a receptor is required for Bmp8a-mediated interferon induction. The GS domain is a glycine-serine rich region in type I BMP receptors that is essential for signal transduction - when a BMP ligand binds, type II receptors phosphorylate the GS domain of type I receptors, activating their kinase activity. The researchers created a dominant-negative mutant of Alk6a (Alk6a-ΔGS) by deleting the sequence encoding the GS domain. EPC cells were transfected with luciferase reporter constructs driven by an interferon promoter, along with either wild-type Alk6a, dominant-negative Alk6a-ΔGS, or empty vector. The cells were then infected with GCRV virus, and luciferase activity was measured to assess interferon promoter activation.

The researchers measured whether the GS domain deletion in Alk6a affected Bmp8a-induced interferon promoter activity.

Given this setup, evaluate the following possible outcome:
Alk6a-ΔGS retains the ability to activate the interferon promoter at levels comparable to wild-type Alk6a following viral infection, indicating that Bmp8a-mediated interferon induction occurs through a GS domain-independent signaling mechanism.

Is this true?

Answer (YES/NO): NO